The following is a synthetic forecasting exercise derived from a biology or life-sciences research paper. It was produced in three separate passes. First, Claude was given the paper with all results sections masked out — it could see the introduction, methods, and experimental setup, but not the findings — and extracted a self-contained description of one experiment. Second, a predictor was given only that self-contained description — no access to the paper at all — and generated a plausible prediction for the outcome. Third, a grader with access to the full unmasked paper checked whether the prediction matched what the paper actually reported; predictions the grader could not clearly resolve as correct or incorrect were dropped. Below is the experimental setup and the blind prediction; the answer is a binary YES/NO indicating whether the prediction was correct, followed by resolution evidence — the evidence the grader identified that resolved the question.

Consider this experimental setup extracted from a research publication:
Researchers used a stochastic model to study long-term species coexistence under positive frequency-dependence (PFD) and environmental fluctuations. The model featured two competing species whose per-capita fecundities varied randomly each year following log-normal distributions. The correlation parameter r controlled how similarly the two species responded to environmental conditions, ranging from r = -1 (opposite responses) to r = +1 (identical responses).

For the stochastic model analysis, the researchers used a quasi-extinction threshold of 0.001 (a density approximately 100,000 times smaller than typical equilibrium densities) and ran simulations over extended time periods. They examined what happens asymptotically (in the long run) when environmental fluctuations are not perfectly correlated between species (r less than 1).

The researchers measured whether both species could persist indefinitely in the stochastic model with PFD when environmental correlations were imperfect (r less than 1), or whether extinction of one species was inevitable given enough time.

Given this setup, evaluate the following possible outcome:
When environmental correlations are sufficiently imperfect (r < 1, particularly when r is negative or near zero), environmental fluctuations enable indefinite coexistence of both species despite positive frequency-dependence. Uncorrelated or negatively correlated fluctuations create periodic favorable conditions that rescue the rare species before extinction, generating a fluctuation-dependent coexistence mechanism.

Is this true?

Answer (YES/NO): NO